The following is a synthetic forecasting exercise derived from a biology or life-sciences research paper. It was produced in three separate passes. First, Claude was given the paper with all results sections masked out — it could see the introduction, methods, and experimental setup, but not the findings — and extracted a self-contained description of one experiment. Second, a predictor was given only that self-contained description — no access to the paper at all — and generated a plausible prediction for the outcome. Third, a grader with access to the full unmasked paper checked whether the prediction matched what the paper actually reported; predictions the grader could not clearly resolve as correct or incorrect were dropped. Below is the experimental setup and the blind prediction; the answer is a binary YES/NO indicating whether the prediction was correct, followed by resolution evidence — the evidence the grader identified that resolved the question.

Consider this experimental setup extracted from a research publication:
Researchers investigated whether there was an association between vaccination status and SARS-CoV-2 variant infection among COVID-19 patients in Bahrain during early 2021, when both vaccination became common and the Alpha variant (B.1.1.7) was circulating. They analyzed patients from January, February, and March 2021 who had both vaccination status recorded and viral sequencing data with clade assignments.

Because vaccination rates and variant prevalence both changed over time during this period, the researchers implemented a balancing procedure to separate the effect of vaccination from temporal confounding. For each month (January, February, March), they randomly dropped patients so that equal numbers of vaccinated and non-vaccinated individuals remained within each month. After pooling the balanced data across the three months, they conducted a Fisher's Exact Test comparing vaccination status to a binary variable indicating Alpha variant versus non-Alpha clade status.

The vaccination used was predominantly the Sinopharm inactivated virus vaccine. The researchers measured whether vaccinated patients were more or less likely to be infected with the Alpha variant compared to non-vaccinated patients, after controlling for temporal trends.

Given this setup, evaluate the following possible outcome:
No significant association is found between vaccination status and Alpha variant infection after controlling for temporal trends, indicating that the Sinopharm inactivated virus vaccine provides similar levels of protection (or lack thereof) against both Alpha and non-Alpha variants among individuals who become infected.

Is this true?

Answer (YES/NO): NO